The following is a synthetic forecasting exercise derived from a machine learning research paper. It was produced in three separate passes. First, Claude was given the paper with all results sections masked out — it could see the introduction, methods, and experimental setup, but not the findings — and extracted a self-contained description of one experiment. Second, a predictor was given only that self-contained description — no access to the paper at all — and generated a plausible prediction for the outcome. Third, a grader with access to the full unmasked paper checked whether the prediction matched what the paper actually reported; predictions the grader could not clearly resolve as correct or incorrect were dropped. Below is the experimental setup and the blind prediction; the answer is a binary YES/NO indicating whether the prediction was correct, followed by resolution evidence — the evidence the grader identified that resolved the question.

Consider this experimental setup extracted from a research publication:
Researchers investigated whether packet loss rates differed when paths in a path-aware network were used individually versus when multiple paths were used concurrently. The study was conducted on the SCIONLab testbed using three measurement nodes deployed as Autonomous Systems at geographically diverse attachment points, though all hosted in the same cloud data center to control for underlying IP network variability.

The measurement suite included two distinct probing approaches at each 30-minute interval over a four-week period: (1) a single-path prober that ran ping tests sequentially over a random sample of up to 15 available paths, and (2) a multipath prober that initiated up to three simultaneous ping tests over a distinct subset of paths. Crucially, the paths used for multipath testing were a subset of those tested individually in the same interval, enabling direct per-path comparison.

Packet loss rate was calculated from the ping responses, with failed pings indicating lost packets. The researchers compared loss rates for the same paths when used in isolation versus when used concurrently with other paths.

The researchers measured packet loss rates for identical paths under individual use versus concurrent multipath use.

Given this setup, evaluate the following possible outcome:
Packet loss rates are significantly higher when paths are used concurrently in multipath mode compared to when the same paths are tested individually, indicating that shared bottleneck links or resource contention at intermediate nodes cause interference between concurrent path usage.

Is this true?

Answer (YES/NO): NO